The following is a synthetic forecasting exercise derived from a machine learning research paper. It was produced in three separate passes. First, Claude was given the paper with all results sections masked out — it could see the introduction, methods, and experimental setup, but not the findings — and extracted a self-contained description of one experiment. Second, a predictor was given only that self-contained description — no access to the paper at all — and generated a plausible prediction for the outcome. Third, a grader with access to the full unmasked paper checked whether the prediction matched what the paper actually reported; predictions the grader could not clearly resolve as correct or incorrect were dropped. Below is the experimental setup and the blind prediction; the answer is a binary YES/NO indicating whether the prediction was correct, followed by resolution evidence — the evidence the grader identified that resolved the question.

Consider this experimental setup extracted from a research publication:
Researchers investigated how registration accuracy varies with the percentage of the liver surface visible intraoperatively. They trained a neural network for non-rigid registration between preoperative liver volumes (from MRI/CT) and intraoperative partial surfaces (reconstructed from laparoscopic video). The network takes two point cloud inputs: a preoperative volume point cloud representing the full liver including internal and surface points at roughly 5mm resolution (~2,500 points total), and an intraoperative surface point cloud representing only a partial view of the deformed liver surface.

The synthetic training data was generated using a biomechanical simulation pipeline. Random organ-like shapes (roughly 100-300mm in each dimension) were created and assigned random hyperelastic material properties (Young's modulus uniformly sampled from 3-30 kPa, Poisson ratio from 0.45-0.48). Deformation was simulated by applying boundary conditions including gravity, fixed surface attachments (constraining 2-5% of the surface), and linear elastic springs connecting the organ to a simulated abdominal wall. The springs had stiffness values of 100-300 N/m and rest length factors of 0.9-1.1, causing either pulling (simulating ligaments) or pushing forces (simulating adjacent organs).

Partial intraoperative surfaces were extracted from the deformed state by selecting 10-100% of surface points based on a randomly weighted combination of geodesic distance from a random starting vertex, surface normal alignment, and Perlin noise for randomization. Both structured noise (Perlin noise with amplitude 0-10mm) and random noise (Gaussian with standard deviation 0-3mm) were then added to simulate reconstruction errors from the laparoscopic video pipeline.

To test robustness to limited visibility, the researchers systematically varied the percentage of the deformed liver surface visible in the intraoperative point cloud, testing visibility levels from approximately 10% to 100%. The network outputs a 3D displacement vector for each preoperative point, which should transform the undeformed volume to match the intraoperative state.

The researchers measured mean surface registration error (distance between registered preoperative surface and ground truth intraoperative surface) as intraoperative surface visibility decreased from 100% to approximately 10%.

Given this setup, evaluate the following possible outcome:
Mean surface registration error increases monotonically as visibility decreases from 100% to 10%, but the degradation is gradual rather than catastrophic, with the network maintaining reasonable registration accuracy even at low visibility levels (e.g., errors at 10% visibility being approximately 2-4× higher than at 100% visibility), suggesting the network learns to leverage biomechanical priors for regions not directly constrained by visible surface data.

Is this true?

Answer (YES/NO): NO